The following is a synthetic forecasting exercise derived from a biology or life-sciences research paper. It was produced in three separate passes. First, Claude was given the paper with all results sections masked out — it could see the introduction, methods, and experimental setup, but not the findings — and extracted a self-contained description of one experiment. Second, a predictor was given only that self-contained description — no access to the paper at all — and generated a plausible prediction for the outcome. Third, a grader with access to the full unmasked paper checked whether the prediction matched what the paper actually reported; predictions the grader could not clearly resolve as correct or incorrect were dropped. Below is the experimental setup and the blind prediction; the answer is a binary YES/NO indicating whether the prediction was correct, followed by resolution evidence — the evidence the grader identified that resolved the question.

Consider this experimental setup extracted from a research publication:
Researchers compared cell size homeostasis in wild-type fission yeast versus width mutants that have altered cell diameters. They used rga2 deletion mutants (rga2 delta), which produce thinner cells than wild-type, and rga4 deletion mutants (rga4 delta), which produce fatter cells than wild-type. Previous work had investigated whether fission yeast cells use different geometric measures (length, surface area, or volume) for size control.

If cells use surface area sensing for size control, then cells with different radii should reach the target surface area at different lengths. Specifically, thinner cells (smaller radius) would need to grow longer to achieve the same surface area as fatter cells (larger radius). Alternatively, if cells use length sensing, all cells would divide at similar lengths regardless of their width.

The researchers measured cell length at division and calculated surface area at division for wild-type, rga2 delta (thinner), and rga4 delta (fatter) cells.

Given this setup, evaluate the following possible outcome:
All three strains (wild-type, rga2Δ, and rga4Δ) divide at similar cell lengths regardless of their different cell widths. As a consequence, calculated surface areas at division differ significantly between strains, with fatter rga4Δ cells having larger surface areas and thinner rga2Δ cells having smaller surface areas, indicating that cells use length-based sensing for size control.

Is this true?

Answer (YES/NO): NO